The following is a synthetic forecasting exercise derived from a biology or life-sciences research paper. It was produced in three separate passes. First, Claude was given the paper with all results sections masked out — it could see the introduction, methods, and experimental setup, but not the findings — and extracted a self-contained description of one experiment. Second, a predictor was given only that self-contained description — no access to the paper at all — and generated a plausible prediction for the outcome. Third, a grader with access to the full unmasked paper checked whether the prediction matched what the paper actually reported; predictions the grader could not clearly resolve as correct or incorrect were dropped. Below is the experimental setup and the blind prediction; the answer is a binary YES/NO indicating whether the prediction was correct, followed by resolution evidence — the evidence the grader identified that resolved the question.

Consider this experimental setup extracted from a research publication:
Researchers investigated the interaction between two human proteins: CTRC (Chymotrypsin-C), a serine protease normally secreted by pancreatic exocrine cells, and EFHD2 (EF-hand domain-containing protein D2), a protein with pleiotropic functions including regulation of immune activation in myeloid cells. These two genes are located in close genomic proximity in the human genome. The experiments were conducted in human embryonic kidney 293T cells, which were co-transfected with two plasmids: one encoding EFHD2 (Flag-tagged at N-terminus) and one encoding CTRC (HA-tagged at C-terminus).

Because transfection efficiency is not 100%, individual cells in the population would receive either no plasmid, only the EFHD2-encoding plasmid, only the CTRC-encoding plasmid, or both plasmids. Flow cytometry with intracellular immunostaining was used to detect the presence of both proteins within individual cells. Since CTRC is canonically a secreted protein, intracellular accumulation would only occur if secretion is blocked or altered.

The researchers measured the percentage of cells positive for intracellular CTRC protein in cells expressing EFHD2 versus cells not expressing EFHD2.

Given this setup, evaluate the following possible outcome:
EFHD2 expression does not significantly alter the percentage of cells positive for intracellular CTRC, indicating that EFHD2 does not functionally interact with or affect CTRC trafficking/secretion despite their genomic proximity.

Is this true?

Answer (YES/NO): NO